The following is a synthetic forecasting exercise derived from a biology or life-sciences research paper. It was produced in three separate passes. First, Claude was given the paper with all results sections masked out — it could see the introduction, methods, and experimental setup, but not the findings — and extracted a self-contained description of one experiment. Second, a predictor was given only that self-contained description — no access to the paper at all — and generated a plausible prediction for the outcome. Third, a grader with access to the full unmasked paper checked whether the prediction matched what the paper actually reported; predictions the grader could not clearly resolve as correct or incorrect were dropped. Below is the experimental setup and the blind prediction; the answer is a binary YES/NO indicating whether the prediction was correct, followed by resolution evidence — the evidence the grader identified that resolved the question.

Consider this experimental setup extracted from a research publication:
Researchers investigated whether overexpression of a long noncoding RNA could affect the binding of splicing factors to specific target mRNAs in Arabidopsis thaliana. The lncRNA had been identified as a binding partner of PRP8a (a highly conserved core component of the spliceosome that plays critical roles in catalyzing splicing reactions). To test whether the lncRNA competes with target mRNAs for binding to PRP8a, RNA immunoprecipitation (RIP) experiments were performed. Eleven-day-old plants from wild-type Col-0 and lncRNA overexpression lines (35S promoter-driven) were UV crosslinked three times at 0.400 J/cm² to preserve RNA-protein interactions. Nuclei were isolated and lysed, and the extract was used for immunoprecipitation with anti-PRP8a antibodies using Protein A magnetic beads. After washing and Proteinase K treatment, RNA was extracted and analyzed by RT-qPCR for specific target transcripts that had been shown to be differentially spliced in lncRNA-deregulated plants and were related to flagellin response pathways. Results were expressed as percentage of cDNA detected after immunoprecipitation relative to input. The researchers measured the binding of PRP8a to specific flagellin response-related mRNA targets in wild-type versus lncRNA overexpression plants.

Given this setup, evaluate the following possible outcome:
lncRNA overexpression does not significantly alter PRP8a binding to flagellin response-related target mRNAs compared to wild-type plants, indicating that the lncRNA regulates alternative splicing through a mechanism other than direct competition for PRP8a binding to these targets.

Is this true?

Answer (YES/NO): NO